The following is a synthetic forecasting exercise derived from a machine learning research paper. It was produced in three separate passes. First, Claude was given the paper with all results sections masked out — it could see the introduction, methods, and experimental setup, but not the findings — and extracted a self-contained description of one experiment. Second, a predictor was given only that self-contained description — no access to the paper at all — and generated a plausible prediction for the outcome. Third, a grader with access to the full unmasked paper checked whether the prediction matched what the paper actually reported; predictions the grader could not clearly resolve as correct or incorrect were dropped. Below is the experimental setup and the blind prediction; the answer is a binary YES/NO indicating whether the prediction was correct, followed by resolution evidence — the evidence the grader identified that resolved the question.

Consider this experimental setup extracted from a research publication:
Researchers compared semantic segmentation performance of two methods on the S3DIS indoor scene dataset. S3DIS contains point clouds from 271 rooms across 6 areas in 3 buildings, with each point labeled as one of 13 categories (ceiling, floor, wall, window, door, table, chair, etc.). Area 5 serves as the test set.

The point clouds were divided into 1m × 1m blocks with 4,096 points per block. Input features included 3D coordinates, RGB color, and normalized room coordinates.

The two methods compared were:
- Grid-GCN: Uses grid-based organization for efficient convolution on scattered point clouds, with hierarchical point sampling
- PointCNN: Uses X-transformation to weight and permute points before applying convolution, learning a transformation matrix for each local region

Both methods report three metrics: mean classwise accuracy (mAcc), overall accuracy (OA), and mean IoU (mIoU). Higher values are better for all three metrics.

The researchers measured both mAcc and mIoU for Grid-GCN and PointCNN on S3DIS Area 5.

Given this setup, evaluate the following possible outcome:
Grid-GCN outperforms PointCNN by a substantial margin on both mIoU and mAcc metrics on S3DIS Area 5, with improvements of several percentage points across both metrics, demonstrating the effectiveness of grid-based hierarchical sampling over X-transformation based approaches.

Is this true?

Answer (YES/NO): NO